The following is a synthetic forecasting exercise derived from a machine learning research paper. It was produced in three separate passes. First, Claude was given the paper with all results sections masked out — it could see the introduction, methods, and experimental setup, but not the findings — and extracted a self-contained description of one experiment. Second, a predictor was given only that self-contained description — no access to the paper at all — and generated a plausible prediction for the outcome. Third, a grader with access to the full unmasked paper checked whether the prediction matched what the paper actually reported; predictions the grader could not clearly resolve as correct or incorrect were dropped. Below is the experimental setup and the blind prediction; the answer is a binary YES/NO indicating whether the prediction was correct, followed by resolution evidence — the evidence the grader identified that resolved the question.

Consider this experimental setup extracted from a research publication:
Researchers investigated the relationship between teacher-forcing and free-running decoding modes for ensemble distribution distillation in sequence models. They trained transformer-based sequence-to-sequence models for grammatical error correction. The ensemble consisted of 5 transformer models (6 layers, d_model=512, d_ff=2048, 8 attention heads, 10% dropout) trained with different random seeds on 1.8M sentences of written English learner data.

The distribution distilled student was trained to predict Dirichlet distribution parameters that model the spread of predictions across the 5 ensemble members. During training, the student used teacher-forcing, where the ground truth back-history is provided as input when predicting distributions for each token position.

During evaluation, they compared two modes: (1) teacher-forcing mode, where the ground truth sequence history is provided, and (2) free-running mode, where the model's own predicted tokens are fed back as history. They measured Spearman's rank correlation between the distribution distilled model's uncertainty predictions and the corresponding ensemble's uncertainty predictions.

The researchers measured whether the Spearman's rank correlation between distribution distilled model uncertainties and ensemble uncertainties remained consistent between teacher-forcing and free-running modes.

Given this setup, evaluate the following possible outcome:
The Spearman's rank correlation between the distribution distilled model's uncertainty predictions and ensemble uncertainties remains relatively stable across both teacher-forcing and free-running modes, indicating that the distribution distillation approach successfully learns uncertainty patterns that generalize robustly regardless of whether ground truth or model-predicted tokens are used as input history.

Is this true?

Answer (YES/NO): NO